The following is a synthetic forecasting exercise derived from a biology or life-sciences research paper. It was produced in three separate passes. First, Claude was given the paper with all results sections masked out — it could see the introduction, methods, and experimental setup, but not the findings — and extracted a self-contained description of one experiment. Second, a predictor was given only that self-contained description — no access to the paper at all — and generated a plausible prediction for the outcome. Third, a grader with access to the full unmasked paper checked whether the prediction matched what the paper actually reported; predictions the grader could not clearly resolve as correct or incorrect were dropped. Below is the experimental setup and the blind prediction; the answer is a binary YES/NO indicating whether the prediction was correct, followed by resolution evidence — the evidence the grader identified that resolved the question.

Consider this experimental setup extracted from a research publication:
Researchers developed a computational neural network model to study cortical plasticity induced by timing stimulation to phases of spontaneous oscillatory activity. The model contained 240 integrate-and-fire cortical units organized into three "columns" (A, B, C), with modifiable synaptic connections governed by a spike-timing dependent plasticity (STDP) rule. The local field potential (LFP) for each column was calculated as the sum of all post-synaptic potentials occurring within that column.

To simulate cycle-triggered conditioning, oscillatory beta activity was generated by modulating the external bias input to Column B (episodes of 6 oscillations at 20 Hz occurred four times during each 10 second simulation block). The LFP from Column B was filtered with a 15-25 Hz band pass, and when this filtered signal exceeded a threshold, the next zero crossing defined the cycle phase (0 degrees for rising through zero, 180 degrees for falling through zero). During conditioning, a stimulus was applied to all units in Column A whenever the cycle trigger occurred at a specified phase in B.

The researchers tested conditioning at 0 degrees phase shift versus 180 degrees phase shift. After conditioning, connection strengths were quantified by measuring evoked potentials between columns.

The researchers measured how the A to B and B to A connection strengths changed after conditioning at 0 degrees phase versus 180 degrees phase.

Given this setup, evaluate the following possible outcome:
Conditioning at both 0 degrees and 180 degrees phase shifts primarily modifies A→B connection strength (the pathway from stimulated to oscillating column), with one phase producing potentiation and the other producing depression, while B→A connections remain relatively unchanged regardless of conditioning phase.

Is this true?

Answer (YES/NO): NO